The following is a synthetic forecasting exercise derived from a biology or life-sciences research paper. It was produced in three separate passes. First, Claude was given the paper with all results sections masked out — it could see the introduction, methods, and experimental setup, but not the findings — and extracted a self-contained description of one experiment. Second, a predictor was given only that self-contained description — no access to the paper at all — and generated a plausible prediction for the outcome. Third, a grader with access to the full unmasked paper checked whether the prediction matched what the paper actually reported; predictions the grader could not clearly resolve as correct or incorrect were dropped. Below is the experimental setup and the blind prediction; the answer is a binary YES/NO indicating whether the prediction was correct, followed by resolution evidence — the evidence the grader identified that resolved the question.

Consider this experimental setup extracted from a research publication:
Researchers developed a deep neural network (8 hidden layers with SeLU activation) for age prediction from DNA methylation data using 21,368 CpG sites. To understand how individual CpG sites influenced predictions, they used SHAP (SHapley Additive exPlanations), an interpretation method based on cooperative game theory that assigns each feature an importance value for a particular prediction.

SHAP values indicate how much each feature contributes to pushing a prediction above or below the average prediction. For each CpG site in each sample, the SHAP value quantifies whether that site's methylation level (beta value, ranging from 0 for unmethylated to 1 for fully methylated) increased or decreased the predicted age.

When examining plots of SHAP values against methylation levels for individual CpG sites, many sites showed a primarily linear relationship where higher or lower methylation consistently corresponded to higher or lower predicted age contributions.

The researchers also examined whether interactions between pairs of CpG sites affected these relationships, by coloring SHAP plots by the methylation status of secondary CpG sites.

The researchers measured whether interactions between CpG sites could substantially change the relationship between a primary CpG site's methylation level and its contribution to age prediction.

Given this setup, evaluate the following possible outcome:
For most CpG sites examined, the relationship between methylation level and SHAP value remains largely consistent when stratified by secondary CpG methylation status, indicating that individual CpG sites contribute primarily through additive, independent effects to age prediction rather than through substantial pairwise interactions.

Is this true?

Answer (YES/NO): YES